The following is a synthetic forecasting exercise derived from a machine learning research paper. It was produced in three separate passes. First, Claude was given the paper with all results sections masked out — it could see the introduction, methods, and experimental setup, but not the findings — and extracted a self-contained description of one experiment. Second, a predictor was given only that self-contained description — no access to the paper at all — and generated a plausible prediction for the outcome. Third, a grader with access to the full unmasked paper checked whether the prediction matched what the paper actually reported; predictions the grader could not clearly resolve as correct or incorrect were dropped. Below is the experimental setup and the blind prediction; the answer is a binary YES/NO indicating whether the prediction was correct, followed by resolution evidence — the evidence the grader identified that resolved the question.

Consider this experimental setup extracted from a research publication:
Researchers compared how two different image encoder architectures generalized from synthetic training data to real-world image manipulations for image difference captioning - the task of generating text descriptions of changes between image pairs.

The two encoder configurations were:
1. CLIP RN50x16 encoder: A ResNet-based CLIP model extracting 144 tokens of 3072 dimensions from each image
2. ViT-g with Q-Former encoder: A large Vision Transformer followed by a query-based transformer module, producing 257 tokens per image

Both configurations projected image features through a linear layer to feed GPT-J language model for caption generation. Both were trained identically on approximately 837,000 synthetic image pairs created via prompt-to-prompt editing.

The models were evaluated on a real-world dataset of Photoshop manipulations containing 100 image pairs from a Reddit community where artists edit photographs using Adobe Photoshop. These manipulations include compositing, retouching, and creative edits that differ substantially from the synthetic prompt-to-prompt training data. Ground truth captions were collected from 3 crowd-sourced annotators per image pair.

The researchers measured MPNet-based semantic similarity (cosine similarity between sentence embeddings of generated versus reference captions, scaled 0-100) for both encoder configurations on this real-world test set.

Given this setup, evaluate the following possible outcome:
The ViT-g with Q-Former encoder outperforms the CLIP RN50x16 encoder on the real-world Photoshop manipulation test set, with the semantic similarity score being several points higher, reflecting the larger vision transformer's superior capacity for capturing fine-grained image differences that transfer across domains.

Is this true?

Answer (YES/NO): YES